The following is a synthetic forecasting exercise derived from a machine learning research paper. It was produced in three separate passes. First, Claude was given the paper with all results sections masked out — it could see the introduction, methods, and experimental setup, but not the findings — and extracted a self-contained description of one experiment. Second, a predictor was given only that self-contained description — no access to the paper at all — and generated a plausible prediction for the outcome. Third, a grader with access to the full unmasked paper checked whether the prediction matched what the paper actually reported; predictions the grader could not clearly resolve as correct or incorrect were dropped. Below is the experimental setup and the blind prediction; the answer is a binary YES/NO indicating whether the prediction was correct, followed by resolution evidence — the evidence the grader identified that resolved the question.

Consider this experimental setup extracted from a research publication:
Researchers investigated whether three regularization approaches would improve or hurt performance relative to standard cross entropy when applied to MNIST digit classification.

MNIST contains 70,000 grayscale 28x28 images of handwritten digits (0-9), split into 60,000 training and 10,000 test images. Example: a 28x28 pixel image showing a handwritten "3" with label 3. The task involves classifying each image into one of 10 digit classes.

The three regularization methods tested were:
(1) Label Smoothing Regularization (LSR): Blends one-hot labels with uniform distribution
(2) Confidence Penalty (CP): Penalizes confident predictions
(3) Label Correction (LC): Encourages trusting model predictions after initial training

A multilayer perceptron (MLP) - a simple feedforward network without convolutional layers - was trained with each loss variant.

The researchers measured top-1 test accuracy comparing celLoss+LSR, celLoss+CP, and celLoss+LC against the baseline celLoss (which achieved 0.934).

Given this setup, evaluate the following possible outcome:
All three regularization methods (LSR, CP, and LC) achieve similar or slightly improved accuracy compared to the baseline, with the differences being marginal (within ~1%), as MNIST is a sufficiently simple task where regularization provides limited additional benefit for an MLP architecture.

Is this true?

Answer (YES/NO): NO